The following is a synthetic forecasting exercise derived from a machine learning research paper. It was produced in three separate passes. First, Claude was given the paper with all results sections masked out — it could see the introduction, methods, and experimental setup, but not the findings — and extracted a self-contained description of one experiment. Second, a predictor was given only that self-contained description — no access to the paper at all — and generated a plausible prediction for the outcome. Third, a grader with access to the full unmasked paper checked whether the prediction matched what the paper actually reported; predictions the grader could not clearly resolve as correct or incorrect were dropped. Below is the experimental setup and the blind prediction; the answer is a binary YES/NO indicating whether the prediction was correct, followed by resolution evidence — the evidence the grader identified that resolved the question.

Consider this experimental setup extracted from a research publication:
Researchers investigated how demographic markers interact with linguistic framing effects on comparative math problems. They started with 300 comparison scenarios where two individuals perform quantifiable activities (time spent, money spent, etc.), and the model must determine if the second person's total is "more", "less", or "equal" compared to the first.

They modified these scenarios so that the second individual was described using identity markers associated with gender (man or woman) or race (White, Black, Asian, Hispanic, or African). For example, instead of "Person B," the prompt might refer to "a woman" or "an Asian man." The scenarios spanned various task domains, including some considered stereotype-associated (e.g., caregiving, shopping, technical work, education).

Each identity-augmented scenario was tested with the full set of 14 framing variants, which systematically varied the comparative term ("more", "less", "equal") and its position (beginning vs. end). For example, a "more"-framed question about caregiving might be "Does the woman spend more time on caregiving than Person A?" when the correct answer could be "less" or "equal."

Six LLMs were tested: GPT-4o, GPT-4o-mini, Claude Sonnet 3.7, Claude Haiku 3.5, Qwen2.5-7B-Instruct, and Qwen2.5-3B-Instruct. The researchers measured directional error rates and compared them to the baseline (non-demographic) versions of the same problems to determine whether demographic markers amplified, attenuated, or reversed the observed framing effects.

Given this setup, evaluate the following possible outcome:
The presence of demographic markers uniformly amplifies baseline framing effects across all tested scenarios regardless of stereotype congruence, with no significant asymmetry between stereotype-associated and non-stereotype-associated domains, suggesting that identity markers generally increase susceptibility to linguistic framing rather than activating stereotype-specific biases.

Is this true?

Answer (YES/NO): NO